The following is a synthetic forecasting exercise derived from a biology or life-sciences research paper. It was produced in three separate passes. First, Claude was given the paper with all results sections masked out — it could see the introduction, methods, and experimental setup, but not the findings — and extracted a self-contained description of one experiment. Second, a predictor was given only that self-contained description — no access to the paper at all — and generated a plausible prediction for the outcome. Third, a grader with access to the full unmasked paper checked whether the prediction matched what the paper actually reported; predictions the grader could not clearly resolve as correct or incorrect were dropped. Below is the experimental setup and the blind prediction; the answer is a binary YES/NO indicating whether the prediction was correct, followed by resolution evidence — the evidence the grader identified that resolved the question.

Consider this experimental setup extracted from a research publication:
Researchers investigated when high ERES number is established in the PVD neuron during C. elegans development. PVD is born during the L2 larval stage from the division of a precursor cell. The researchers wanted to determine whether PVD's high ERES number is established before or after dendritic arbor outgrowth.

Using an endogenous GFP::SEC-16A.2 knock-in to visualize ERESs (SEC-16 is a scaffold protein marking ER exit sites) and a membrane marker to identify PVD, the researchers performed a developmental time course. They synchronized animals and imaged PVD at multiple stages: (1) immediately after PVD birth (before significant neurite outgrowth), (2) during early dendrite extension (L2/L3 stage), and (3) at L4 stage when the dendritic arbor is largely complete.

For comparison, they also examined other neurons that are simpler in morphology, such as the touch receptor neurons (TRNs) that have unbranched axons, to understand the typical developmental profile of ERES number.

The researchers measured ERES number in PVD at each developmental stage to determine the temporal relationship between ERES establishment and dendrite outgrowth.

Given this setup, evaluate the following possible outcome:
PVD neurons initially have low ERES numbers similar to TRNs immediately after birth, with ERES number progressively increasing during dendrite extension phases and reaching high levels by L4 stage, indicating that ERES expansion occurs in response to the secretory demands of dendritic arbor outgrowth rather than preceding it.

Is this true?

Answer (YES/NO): NO